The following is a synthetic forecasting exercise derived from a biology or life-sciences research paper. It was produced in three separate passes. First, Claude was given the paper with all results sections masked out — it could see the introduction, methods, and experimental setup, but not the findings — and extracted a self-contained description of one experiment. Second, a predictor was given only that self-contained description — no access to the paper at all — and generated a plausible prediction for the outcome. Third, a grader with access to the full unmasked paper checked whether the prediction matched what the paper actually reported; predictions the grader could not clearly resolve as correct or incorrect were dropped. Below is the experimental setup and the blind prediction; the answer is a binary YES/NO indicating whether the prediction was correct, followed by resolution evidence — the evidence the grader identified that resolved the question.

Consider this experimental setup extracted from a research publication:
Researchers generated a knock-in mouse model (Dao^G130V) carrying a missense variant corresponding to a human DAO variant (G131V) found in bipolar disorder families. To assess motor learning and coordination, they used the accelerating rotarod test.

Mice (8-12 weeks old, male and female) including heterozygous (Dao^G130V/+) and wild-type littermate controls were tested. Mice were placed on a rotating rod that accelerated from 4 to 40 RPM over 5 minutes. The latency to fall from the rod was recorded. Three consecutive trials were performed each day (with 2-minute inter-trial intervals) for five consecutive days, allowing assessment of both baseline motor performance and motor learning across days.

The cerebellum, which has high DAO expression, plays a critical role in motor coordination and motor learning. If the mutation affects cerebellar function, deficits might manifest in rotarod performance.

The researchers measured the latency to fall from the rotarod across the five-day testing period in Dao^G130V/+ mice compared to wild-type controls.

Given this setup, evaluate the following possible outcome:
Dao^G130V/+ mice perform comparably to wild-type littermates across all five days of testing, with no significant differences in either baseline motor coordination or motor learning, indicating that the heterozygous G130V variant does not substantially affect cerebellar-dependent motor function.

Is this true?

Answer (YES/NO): NO